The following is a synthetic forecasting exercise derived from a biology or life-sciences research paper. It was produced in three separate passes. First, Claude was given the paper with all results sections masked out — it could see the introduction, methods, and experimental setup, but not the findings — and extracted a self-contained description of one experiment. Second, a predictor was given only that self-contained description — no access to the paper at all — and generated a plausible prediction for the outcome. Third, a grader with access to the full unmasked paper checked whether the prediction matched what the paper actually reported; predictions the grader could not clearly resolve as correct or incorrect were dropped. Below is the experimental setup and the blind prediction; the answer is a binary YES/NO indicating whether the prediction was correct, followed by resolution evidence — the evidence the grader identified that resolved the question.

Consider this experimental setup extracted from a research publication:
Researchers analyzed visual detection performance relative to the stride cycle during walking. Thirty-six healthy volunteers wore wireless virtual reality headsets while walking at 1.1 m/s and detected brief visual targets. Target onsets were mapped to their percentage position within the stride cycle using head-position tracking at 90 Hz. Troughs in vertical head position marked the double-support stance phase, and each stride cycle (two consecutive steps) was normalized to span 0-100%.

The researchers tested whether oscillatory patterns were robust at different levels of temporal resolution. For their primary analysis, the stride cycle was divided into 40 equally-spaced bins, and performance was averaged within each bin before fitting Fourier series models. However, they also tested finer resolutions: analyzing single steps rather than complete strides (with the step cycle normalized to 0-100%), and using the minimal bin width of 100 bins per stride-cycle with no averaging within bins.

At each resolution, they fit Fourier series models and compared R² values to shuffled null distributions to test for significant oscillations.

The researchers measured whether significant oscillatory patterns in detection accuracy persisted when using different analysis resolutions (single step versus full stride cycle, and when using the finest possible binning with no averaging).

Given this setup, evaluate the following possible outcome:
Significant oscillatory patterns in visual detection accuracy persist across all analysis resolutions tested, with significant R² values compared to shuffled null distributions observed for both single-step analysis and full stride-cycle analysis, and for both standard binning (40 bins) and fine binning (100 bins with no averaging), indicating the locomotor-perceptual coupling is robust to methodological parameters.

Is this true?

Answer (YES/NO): YES